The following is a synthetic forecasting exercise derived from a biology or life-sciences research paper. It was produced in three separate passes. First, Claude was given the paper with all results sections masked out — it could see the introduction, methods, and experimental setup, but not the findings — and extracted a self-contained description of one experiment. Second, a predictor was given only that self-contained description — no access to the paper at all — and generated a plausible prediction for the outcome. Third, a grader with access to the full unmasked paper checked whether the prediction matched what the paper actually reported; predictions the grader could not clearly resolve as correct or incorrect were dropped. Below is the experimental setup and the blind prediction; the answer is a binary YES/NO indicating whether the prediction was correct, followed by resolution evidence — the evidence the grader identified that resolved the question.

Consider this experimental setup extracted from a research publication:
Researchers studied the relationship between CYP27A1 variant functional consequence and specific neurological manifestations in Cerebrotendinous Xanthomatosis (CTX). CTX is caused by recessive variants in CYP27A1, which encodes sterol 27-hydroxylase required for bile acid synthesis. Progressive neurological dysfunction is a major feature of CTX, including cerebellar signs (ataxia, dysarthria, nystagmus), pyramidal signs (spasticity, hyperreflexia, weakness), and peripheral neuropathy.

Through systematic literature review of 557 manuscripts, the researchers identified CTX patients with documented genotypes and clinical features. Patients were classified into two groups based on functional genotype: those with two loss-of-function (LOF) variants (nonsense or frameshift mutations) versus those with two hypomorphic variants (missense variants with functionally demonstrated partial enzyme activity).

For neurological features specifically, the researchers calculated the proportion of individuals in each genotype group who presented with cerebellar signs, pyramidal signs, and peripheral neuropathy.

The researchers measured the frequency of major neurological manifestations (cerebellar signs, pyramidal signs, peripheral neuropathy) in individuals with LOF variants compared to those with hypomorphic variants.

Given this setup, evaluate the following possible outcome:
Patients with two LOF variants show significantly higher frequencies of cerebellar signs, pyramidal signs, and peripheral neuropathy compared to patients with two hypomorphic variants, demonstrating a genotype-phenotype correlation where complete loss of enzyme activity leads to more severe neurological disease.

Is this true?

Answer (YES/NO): NO